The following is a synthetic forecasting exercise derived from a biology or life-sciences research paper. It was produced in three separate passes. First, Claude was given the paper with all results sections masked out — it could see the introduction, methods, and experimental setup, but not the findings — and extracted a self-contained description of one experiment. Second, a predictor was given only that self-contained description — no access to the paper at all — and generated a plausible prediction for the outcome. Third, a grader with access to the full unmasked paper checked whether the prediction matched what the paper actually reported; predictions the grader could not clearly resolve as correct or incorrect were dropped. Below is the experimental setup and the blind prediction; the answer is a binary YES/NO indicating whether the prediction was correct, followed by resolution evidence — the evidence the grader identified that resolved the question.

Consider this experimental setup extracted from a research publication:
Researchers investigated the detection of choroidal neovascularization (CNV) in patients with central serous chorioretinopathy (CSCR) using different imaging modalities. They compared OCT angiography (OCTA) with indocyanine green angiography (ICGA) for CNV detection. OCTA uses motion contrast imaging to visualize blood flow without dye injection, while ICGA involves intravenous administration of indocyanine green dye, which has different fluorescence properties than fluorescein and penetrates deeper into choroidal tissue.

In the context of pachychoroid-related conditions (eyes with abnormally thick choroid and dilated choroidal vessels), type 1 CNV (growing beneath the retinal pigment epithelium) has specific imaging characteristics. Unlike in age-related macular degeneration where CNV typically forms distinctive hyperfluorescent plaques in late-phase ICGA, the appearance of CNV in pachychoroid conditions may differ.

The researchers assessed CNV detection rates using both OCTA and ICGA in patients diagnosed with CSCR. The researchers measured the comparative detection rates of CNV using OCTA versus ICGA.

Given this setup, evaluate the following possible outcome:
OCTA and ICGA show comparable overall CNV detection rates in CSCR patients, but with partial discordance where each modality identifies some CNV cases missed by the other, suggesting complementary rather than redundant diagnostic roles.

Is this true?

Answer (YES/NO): NO